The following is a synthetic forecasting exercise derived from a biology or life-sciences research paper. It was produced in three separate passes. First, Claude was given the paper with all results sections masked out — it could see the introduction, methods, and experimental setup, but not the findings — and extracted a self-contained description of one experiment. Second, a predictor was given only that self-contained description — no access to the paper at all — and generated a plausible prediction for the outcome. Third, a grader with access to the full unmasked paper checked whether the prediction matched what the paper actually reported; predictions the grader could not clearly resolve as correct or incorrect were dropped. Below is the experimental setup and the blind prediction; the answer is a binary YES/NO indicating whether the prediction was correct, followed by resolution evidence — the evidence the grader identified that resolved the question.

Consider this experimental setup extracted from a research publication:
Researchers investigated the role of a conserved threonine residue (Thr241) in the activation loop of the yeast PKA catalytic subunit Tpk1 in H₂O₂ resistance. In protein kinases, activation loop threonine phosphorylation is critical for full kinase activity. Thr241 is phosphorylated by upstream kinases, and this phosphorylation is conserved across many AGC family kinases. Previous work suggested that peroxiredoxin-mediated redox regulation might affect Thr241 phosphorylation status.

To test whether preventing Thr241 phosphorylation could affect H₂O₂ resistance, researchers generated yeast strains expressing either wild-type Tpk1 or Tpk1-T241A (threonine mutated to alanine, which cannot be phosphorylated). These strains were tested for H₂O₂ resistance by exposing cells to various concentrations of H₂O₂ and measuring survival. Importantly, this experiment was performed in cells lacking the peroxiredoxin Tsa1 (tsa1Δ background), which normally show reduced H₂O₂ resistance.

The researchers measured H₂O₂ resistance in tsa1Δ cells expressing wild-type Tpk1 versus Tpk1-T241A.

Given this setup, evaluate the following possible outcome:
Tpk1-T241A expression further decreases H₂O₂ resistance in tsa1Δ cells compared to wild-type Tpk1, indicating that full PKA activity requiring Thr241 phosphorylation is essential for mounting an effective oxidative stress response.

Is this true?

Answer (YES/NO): NO